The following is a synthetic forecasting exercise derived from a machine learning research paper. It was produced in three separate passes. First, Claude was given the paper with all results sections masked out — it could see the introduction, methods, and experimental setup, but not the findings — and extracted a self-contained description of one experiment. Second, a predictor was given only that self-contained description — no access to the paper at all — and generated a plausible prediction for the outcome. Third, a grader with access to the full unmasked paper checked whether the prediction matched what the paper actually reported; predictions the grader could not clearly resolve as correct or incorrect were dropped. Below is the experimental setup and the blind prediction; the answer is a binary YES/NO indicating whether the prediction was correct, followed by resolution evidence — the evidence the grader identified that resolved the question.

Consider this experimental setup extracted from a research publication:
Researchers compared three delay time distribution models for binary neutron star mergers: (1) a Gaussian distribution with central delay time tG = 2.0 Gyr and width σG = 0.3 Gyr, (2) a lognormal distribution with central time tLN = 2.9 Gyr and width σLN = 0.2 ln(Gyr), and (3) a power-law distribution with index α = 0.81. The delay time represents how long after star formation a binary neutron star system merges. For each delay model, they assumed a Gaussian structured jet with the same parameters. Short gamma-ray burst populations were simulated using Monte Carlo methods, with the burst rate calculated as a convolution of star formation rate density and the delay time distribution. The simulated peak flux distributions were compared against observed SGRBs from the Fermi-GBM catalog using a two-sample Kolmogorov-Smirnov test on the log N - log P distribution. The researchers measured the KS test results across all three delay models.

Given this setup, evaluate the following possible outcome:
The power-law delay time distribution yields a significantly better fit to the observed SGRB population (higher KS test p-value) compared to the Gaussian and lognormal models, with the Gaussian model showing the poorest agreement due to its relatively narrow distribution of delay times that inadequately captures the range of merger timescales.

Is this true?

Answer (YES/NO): NO